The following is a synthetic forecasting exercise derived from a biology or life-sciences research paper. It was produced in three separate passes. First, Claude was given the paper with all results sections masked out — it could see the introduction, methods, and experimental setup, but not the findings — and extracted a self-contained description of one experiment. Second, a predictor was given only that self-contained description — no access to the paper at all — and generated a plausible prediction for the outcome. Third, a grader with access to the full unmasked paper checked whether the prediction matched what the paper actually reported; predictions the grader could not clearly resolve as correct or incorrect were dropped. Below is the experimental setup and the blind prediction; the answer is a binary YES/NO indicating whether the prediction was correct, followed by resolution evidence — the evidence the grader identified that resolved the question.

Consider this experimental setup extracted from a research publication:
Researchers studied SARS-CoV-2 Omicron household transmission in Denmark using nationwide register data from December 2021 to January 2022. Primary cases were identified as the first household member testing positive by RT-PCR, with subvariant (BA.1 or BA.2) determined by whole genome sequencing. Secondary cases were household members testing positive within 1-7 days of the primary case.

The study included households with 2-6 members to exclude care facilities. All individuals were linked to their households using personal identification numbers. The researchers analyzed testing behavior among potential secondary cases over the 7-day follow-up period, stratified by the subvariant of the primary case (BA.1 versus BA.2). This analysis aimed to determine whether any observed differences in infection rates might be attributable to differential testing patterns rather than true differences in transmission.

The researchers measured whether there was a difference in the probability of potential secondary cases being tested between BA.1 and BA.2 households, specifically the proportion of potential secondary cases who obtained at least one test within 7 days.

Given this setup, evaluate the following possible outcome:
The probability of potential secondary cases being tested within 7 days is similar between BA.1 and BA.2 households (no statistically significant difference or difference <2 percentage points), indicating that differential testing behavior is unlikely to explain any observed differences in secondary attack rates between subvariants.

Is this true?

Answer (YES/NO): YES